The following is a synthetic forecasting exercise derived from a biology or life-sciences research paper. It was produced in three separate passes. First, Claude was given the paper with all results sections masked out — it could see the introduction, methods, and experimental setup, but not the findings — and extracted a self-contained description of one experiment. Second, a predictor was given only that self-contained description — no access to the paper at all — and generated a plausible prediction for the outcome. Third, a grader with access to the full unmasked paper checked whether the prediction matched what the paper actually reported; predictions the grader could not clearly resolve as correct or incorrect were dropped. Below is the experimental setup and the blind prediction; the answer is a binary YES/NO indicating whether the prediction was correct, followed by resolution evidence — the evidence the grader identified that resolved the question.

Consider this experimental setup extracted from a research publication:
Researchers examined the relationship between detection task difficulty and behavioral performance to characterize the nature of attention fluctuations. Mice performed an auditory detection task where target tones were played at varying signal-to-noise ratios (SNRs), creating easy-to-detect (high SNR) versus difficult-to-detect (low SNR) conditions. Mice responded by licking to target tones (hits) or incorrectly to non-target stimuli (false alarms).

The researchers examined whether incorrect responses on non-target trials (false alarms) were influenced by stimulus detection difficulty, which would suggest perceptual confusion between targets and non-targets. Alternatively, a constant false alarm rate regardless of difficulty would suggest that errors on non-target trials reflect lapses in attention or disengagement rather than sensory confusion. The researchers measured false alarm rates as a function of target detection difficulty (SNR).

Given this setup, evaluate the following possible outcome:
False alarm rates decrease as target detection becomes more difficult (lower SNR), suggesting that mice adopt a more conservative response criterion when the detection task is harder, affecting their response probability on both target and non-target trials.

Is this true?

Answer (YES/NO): NO